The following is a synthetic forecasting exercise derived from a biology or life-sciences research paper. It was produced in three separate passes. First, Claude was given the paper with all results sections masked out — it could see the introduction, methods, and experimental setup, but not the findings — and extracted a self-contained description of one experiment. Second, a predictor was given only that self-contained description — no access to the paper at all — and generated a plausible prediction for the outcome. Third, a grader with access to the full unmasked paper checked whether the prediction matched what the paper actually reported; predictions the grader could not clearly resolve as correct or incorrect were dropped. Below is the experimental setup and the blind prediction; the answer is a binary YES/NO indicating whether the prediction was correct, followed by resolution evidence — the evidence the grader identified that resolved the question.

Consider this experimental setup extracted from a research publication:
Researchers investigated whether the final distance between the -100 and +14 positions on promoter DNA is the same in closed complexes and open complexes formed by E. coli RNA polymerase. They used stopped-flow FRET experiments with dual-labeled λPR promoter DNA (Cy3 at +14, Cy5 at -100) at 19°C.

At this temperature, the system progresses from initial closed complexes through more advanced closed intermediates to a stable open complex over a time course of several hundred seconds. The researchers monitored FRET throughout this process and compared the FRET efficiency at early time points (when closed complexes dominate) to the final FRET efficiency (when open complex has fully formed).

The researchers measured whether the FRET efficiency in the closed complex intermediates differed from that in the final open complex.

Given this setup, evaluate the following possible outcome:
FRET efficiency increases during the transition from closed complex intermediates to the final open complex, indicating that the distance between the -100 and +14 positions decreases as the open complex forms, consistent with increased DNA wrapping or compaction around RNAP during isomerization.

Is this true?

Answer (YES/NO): YES